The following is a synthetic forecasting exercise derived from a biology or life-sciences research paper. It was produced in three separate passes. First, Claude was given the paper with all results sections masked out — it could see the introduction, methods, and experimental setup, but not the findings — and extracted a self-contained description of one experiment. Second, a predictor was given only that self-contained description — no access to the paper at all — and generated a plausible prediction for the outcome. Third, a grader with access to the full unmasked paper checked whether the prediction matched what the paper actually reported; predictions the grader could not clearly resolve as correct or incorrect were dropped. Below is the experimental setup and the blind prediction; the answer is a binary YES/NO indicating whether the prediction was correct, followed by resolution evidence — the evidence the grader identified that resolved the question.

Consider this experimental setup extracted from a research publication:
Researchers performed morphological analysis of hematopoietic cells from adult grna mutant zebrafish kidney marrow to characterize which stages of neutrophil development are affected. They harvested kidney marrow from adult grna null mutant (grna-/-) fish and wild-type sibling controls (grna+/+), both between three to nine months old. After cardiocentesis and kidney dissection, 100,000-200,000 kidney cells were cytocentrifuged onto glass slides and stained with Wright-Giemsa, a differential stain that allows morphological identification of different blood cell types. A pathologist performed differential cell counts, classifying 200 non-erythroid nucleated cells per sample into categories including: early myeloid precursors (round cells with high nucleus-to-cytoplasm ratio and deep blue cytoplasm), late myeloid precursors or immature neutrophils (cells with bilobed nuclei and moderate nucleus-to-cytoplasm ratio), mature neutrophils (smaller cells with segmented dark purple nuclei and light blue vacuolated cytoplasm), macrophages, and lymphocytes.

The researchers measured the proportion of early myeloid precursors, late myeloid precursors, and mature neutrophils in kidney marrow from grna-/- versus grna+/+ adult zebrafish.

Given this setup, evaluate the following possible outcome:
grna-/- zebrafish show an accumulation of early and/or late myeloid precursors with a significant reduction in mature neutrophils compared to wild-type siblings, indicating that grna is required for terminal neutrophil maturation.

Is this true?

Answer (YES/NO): YES